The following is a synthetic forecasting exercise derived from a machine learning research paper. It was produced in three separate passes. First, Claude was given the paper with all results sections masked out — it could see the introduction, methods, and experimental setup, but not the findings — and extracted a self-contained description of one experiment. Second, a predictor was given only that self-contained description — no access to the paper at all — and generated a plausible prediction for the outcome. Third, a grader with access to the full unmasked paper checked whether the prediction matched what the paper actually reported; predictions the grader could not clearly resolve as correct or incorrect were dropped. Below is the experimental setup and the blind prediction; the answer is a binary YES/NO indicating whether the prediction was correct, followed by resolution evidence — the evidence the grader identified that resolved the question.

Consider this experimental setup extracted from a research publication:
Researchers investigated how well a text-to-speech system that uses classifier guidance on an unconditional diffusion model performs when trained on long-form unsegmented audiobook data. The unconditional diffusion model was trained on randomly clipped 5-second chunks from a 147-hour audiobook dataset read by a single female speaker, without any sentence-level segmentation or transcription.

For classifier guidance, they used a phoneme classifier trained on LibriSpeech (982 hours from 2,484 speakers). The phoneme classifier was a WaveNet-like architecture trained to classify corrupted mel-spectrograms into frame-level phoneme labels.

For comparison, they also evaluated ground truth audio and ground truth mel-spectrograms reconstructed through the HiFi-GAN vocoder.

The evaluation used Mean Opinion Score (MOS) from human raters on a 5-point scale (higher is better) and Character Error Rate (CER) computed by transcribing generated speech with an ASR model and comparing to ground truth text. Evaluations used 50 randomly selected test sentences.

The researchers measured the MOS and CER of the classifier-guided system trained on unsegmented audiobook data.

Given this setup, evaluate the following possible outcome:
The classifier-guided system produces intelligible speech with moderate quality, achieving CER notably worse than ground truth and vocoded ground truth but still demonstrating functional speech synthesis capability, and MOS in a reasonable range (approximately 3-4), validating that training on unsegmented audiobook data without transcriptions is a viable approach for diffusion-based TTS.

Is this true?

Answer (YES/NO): NO